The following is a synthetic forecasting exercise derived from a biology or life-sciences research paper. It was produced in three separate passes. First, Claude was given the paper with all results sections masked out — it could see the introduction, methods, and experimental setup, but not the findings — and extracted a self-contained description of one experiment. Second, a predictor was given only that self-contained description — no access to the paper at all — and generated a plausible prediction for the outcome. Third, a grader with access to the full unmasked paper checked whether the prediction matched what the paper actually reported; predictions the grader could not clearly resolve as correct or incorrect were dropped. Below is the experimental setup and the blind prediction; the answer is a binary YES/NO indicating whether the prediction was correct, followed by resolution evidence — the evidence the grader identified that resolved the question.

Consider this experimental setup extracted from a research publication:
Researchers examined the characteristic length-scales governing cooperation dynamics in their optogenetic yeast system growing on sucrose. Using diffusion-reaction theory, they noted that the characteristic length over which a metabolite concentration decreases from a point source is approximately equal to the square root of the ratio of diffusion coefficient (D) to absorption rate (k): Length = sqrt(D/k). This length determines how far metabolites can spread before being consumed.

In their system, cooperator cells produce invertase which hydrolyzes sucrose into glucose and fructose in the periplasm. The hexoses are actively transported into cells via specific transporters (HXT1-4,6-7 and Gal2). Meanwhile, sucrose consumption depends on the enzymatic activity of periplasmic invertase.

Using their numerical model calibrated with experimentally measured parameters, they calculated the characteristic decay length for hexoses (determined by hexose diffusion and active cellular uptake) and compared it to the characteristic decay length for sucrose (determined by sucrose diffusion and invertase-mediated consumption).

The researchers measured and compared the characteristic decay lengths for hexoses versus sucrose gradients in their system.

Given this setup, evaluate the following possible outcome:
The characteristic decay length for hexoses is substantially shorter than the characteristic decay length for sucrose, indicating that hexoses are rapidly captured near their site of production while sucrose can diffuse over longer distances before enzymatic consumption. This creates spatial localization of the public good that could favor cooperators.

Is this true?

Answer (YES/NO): YES